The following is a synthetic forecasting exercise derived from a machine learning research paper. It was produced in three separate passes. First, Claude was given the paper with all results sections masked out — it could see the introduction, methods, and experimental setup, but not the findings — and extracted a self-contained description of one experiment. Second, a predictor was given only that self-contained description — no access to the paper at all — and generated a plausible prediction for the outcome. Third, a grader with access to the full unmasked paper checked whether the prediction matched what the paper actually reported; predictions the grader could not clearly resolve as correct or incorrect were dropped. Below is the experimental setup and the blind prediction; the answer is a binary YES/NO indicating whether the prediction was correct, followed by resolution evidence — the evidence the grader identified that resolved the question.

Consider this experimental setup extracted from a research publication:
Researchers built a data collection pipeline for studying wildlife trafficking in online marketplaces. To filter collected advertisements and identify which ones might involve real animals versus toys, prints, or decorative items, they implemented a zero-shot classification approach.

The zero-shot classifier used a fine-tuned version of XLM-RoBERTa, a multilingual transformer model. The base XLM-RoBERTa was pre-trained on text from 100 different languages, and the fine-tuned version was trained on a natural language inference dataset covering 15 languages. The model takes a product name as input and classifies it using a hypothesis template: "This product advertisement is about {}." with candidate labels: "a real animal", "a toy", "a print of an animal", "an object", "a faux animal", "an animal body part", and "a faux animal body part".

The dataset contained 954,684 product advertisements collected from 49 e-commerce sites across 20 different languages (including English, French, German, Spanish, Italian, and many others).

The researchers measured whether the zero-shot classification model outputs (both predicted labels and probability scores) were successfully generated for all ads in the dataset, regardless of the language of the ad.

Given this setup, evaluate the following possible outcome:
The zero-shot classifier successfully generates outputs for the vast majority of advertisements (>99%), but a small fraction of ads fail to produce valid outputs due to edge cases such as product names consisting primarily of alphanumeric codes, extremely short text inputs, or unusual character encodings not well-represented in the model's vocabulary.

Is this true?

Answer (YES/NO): NO